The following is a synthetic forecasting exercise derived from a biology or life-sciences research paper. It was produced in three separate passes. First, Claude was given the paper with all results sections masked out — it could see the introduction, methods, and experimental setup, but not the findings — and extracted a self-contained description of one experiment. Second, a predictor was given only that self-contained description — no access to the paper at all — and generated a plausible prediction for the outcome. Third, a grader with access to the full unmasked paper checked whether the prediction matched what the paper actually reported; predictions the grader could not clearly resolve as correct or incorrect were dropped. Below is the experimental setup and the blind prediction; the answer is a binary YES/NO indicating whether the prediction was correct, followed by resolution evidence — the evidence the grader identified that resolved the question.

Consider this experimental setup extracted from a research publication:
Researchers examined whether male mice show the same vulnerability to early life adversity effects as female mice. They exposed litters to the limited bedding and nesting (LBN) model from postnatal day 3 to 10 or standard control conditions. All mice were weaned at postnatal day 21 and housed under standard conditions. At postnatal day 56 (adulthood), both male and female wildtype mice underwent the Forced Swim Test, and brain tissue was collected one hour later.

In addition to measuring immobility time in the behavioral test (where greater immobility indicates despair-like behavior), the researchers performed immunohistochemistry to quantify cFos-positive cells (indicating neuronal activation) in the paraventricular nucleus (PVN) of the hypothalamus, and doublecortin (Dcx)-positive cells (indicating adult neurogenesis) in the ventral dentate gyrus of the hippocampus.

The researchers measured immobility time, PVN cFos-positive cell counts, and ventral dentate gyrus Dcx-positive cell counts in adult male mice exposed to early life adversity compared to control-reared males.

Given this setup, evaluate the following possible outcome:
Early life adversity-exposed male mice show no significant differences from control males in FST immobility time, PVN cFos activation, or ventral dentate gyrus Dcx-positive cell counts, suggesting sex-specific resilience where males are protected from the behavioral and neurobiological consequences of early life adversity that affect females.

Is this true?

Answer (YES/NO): YES